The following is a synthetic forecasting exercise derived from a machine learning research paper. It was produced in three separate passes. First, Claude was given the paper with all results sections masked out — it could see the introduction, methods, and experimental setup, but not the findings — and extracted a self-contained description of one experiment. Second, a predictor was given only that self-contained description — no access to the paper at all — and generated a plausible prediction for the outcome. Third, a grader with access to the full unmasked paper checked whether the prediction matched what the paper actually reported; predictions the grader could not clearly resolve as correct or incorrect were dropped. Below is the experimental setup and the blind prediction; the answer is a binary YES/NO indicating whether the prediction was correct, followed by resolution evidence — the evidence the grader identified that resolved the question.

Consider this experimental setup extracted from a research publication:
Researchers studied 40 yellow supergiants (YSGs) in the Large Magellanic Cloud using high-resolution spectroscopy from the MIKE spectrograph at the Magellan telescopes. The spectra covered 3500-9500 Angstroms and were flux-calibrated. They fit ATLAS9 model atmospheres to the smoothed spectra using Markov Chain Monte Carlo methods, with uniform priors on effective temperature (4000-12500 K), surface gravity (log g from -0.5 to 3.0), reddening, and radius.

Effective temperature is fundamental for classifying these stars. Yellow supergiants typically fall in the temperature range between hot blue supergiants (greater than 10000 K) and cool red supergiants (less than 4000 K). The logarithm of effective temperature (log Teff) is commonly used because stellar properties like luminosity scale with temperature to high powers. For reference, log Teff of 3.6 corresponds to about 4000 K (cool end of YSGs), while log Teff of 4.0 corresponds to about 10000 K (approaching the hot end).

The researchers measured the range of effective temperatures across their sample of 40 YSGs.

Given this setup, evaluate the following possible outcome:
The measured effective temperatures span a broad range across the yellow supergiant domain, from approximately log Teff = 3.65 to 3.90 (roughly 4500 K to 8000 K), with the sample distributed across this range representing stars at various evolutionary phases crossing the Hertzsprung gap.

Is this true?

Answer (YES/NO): NO